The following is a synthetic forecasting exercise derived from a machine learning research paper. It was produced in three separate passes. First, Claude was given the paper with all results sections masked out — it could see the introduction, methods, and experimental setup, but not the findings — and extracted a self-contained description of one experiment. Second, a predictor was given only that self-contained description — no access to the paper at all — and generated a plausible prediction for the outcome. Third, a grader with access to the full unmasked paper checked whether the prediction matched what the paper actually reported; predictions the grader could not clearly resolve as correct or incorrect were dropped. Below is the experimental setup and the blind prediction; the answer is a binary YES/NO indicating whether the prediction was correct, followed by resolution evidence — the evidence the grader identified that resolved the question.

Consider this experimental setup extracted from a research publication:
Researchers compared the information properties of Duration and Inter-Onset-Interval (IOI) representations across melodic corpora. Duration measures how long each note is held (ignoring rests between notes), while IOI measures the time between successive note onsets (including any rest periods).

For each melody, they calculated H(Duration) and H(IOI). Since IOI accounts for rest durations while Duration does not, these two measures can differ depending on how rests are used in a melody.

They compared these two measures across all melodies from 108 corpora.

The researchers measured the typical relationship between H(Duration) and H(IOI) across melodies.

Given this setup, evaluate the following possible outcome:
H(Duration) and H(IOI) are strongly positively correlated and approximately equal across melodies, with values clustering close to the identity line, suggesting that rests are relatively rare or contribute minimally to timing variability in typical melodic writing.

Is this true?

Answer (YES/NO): NO